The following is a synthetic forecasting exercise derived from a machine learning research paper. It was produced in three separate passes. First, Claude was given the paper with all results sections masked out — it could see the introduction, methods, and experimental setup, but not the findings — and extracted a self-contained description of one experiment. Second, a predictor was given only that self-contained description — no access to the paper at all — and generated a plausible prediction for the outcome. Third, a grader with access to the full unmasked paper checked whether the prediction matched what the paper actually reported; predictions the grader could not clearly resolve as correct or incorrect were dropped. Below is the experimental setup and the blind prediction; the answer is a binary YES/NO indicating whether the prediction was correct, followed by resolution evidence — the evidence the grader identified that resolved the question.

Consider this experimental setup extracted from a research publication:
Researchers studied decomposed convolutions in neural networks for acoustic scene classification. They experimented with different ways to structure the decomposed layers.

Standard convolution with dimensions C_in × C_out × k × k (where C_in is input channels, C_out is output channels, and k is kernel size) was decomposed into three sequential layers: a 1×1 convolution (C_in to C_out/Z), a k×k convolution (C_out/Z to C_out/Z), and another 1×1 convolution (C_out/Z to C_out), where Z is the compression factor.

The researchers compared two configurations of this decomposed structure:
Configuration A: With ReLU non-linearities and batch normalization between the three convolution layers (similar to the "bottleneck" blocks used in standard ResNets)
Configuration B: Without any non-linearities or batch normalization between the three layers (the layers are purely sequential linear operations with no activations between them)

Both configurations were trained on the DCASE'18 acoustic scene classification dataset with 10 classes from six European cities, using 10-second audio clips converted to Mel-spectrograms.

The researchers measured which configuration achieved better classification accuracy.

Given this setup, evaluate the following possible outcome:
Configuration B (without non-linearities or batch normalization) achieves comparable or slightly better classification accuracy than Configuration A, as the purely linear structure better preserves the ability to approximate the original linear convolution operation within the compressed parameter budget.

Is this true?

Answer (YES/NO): YES